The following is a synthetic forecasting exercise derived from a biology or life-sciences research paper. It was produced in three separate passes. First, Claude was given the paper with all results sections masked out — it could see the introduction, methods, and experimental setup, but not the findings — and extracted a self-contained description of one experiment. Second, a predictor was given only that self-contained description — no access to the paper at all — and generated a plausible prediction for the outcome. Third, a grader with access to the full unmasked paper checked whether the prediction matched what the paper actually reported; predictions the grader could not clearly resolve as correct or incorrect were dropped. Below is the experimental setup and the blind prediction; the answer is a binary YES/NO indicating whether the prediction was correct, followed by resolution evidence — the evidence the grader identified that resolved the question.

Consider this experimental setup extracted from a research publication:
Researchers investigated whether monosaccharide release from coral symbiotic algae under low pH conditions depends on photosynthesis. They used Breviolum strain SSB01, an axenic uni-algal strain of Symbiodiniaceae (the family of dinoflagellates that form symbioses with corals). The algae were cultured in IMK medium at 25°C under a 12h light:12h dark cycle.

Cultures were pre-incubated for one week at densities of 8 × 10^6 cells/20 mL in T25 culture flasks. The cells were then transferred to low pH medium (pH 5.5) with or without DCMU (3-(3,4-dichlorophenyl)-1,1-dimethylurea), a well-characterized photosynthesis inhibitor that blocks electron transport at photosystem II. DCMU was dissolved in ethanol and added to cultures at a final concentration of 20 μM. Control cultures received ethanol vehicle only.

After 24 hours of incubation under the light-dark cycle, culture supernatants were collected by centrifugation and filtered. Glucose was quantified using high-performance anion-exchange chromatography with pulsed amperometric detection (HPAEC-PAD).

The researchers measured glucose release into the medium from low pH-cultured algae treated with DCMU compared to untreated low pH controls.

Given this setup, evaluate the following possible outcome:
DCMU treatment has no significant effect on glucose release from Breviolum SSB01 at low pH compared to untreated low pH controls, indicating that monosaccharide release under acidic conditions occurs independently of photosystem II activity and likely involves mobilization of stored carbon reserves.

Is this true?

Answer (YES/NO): NO